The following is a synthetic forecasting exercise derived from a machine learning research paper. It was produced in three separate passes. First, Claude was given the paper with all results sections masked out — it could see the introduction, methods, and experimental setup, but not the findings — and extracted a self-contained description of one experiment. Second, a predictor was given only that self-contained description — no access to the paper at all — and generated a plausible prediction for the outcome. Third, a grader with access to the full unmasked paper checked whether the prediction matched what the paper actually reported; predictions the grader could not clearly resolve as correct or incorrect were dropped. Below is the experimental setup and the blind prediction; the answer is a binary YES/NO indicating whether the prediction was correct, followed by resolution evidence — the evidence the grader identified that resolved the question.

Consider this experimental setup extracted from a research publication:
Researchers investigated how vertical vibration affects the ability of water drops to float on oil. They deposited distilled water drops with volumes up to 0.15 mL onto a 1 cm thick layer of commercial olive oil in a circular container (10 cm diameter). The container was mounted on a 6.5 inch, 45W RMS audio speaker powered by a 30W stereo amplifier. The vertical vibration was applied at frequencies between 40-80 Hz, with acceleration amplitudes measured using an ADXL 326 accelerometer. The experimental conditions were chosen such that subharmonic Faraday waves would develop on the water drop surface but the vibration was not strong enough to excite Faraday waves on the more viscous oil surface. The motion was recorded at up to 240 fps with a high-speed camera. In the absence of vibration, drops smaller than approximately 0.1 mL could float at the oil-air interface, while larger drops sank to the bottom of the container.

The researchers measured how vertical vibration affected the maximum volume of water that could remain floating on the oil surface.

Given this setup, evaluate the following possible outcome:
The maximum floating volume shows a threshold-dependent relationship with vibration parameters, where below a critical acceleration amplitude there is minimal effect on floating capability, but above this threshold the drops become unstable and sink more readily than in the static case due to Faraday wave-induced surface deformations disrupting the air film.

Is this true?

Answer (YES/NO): NO